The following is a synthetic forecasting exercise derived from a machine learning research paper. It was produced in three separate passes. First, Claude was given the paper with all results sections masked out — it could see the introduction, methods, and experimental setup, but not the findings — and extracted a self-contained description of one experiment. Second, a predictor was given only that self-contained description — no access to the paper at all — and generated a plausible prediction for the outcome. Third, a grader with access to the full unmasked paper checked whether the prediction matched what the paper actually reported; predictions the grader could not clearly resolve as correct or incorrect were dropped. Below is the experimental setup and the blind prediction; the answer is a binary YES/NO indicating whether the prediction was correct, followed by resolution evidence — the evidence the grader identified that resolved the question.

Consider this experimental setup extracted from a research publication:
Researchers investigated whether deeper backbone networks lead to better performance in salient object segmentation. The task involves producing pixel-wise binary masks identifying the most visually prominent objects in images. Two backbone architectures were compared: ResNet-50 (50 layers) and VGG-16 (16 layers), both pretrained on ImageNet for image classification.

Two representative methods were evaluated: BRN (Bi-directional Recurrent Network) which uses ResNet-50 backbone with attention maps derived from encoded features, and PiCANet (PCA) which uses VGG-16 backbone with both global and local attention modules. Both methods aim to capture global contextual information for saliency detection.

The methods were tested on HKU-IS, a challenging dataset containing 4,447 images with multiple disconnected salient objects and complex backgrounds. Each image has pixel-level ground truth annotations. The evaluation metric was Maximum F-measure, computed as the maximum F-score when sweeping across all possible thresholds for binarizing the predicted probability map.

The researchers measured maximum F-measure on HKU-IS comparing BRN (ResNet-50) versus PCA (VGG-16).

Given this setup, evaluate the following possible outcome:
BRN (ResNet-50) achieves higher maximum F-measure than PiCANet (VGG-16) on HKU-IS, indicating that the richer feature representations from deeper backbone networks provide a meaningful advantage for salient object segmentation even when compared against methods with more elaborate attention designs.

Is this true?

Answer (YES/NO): NO